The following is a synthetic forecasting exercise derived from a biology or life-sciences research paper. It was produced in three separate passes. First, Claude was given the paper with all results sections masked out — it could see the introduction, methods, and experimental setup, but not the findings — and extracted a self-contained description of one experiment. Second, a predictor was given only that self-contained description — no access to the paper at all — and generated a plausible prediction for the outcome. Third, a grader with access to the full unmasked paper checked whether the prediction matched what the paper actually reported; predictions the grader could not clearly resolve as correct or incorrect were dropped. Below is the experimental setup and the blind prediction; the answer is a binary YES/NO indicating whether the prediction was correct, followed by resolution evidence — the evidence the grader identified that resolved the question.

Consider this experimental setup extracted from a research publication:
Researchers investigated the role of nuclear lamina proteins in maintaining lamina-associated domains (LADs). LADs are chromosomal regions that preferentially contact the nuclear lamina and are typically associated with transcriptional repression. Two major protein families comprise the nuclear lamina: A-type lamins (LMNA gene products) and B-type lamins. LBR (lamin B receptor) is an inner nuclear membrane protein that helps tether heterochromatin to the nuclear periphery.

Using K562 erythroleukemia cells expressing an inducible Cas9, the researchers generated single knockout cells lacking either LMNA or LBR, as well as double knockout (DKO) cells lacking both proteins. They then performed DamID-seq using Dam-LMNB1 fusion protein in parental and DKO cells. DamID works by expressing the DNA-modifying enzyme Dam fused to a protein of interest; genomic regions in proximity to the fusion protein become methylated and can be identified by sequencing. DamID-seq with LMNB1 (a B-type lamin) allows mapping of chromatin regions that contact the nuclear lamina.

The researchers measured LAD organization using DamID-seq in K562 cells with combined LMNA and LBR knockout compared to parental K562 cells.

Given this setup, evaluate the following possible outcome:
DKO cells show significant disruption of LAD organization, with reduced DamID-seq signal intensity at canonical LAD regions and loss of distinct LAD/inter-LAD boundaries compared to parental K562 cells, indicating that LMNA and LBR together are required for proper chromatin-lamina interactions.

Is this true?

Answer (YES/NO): NO